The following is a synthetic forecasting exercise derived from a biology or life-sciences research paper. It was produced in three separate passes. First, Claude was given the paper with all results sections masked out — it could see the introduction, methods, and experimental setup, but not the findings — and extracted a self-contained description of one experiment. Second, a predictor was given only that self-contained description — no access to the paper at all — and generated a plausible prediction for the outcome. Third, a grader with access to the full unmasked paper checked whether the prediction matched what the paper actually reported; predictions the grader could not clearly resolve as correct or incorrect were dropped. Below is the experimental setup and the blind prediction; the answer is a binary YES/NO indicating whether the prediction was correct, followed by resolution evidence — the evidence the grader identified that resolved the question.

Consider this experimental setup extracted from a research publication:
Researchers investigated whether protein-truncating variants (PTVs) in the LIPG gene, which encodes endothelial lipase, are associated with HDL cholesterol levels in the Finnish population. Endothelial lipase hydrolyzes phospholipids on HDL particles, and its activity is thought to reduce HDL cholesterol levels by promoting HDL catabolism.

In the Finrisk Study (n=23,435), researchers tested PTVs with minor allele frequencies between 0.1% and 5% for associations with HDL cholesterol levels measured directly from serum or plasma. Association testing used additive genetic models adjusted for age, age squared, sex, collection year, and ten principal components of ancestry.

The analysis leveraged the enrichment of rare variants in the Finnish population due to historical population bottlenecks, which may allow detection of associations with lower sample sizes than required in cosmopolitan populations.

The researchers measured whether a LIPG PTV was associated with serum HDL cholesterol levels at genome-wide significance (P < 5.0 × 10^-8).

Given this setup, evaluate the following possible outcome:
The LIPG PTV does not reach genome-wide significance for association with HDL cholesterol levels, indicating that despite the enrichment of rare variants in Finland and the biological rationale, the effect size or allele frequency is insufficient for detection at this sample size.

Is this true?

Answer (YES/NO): NO